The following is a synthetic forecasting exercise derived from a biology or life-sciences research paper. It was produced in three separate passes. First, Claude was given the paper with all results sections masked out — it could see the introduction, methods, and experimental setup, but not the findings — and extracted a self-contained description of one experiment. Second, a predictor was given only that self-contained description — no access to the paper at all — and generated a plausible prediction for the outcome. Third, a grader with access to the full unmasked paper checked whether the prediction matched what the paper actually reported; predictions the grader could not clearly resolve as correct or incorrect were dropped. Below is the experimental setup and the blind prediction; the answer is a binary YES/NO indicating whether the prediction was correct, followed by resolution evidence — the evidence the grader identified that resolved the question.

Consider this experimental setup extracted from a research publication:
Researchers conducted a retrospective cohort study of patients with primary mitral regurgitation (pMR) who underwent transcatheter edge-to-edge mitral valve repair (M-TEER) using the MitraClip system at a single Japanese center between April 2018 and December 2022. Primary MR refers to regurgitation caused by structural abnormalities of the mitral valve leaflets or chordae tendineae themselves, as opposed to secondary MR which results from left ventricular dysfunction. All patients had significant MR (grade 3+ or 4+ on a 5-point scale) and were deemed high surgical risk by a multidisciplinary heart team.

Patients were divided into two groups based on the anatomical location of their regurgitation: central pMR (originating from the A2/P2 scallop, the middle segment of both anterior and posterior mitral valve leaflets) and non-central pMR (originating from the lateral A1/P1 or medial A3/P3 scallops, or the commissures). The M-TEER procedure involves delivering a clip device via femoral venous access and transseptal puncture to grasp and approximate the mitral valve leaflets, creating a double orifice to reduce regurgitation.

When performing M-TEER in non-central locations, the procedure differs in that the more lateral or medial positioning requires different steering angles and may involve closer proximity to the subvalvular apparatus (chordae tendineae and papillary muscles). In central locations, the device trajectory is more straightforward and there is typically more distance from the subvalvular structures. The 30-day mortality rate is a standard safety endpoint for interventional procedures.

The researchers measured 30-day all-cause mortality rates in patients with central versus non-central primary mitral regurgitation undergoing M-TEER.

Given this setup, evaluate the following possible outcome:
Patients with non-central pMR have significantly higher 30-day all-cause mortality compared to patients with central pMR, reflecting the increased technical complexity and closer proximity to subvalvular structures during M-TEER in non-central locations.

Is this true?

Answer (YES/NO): NO